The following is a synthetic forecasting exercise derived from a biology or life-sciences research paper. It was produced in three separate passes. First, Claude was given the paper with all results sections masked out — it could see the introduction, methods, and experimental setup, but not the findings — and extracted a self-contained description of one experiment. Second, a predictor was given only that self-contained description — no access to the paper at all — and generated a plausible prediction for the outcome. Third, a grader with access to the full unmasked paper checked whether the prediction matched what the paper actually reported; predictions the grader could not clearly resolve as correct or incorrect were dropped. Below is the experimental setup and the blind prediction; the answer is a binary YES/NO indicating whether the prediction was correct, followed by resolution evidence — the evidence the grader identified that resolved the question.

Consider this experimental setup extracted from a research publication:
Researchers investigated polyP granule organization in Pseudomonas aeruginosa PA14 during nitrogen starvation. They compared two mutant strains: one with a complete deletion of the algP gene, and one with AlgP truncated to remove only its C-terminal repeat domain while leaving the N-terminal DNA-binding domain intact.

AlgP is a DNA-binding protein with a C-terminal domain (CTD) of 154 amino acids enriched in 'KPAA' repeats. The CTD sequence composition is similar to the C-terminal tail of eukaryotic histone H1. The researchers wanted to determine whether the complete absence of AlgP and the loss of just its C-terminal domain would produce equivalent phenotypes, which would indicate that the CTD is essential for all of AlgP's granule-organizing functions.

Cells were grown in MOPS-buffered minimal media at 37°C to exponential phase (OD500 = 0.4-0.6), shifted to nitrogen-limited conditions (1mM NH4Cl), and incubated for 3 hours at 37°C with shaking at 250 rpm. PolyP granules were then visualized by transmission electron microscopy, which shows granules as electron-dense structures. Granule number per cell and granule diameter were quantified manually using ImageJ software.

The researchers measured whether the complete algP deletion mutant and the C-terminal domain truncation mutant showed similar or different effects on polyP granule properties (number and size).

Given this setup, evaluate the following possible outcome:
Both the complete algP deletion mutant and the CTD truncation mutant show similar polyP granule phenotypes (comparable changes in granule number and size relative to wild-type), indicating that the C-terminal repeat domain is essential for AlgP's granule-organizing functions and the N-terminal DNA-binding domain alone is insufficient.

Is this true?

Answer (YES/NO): YES